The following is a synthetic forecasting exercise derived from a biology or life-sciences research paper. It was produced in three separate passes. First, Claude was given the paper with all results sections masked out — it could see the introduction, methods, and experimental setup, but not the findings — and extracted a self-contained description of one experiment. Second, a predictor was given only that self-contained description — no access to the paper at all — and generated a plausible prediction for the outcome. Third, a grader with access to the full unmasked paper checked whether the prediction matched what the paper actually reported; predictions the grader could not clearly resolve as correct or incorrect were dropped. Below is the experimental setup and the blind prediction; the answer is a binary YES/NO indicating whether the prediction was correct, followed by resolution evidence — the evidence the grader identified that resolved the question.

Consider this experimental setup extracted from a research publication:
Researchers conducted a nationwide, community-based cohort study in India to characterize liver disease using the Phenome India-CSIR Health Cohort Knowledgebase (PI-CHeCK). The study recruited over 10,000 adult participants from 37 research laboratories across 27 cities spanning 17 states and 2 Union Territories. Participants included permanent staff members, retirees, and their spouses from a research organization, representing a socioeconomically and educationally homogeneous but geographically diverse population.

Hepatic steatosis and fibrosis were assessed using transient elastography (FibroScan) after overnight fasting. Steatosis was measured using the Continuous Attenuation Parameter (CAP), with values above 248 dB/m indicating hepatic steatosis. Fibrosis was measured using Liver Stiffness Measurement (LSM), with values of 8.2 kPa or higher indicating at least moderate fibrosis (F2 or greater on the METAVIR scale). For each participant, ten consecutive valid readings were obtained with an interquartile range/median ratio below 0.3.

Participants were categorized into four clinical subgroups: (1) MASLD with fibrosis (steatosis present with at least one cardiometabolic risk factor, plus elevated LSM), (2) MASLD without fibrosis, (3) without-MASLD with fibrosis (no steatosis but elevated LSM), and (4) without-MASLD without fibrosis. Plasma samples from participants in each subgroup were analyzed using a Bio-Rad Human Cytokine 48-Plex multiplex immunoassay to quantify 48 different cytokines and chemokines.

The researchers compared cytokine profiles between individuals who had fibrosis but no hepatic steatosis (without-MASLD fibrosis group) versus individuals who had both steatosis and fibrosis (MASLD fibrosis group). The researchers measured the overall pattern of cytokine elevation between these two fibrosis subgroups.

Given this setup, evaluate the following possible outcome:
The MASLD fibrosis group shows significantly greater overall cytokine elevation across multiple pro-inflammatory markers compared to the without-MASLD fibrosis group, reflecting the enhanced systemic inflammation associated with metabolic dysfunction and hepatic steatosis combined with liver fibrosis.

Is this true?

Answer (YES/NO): NO